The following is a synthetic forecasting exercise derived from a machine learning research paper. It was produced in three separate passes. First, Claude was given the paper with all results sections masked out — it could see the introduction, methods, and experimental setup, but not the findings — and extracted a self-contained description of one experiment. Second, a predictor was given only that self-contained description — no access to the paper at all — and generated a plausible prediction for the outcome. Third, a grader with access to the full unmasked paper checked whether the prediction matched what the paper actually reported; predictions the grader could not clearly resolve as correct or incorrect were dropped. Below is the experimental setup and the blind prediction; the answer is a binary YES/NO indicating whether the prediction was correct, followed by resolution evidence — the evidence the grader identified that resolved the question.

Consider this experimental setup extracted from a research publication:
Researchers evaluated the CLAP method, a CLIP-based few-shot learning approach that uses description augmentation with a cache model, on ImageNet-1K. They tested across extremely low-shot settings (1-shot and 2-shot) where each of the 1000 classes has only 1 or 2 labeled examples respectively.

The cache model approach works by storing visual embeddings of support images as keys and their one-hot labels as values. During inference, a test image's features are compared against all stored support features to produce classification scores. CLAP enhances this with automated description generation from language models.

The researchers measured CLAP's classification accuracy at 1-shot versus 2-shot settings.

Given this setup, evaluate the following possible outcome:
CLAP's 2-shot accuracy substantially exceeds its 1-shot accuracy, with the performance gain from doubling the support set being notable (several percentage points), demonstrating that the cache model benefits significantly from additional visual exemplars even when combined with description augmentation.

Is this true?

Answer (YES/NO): NO